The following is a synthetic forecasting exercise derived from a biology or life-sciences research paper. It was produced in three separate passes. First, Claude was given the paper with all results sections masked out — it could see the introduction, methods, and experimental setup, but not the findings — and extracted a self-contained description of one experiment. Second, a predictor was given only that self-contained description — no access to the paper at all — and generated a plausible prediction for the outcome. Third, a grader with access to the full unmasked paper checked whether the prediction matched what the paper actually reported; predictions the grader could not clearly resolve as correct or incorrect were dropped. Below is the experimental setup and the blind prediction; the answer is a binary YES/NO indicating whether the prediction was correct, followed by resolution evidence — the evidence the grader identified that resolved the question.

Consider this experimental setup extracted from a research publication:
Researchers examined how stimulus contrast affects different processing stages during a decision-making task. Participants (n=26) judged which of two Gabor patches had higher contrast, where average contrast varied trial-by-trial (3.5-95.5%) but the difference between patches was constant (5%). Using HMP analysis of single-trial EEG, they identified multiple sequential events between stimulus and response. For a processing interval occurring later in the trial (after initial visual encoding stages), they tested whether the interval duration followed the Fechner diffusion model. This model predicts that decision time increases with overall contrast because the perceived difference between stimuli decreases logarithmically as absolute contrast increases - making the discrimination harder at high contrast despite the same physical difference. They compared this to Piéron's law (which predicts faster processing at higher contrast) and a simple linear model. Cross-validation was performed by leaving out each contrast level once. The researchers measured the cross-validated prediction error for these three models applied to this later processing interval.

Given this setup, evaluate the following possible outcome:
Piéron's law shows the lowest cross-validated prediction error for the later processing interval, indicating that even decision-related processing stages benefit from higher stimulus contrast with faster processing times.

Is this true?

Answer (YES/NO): NO